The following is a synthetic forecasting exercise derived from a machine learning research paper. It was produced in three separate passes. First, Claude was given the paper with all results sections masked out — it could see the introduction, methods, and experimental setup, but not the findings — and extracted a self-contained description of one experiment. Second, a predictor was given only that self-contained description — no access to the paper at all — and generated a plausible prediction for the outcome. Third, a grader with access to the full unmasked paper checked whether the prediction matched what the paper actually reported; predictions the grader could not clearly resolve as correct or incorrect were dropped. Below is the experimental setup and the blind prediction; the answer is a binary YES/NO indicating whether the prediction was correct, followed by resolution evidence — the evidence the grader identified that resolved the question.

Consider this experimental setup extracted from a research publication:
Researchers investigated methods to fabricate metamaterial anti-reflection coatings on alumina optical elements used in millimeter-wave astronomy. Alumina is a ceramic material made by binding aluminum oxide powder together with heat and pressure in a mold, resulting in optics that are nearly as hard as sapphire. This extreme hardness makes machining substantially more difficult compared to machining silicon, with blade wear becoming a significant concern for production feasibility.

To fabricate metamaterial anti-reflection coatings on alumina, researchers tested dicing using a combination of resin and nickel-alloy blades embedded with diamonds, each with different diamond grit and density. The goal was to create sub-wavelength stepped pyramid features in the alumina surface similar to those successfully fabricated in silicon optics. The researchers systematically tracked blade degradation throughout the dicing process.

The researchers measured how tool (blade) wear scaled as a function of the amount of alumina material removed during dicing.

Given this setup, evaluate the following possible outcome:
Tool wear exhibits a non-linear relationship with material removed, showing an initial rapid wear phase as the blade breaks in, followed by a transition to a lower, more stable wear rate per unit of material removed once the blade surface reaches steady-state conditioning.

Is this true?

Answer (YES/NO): NO